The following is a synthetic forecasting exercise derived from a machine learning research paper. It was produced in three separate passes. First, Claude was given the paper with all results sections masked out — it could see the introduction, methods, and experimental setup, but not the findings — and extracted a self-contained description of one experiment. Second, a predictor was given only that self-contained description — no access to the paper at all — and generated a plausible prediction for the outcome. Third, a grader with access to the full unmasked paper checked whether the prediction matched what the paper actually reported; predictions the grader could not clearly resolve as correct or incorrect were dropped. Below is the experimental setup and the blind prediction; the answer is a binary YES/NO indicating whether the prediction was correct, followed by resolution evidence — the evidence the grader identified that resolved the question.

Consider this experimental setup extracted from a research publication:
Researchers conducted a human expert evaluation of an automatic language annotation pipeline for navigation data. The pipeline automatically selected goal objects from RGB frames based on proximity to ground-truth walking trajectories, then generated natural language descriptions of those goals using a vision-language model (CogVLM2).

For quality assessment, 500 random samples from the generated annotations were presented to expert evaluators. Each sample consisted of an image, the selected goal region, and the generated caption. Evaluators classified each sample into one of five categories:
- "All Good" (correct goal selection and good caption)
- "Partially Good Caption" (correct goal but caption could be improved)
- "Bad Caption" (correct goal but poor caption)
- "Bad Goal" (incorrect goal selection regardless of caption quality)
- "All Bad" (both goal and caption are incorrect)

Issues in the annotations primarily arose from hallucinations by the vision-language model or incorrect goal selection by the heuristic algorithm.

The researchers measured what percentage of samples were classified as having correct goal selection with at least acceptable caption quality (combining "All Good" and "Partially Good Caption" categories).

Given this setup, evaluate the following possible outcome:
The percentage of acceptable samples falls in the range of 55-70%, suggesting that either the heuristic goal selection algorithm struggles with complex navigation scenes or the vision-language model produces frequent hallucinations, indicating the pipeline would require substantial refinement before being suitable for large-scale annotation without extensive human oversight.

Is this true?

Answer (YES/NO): NO